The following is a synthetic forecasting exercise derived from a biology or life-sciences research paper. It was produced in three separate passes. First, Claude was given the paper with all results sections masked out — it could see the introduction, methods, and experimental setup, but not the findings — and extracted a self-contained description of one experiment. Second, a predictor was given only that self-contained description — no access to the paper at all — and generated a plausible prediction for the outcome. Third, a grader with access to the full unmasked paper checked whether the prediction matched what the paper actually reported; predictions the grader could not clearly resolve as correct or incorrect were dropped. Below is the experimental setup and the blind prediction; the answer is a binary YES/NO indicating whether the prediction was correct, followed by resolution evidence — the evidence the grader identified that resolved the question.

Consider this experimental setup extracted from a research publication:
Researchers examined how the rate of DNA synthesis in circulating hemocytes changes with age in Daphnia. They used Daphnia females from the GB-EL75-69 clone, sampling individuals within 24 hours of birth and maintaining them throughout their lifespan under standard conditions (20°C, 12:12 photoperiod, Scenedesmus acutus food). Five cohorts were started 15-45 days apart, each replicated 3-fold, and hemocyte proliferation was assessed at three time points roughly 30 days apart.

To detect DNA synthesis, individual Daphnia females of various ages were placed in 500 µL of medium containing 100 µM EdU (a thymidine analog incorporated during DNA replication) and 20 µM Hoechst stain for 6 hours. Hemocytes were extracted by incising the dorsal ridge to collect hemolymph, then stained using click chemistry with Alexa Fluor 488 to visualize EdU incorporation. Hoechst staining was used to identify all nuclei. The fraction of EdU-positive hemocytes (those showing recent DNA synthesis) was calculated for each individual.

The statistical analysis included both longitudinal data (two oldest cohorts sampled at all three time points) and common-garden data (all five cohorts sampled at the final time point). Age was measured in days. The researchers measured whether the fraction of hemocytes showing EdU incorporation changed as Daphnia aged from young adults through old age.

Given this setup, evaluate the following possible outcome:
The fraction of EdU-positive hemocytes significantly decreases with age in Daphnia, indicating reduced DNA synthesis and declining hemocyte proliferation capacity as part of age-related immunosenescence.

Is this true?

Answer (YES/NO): NO